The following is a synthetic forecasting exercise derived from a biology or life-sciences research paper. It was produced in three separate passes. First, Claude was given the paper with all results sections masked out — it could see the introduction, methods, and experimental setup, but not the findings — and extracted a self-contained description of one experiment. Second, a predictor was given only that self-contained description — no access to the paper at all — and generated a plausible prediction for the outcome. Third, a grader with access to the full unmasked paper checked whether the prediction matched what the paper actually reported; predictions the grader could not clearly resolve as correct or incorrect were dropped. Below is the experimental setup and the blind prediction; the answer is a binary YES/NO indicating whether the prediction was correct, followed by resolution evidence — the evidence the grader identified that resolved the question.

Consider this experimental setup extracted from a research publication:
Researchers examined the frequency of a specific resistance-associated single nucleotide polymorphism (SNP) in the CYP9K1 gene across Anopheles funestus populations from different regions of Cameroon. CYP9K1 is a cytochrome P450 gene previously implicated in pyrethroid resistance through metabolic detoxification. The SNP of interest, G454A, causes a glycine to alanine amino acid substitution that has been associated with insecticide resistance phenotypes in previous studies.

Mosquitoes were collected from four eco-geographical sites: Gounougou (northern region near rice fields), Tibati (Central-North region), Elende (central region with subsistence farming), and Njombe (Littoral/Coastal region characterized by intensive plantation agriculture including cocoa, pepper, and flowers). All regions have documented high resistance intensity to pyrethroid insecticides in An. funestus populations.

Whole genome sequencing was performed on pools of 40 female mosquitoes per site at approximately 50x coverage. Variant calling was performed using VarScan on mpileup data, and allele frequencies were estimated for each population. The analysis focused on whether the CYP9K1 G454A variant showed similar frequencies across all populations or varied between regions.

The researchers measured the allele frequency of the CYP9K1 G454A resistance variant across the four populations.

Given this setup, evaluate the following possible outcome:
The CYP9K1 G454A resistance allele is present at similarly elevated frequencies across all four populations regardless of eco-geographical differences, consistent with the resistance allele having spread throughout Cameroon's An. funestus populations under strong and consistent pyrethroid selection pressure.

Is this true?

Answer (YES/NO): NO